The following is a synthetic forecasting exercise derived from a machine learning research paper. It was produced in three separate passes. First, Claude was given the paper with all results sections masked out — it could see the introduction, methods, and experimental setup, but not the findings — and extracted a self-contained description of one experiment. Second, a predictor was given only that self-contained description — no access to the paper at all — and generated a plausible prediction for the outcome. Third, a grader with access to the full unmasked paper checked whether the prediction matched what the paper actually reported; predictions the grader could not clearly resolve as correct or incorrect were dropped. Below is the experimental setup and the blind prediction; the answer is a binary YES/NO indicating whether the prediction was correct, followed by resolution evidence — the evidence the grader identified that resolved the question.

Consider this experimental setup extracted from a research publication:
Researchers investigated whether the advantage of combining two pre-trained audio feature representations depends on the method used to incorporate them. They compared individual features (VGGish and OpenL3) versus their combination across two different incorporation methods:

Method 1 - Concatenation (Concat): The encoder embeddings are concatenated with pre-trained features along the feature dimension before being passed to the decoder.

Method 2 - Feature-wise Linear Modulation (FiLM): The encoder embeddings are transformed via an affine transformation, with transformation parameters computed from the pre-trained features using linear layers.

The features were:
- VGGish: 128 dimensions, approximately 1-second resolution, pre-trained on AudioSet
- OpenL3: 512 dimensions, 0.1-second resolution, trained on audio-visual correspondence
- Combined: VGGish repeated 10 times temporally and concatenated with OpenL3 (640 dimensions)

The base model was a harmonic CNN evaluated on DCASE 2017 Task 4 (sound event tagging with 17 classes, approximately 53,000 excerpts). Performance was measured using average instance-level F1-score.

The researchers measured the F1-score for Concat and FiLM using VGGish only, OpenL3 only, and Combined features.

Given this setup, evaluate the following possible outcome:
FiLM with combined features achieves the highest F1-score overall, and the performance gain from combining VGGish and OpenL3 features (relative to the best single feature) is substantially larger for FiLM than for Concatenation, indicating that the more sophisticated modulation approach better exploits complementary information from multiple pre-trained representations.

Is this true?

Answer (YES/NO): NO